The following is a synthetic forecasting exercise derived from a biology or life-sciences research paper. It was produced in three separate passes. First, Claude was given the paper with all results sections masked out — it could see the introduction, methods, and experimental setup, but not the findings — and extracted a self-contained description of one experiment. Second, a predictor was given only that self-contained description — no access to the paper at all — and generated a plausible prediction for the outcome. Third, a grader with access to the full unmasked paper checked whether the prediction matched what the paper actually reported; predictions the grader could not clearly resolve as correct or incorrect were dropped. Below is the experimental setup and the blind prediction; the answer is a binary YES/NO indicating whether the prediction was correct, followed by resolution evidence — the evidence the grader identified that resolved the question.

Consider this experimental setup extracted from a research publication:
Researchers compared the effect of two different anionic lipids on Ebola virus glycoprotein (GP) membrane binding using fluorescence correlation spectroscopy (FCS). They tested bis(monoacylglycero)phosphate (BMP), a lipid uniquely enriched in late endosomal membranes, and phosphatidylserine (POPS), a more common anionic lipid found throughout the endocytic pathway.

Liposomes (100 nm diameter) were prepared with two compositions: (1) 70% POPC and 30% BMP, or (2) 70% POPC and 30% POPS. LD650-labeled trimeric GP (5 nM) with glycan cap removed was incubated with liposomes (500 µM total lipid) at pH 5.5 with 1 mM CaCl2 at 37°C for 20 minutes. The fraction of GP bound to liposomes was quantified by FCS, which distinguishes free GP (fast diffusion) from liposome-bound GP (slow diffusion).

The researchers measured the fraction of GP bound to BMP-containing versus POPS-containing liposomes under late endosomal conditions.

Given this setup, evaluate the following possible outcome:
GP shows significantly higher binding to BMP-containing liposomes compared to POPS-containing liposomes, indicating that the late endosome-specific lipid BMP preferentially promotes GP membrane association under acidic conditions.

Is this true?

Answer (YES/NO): YES